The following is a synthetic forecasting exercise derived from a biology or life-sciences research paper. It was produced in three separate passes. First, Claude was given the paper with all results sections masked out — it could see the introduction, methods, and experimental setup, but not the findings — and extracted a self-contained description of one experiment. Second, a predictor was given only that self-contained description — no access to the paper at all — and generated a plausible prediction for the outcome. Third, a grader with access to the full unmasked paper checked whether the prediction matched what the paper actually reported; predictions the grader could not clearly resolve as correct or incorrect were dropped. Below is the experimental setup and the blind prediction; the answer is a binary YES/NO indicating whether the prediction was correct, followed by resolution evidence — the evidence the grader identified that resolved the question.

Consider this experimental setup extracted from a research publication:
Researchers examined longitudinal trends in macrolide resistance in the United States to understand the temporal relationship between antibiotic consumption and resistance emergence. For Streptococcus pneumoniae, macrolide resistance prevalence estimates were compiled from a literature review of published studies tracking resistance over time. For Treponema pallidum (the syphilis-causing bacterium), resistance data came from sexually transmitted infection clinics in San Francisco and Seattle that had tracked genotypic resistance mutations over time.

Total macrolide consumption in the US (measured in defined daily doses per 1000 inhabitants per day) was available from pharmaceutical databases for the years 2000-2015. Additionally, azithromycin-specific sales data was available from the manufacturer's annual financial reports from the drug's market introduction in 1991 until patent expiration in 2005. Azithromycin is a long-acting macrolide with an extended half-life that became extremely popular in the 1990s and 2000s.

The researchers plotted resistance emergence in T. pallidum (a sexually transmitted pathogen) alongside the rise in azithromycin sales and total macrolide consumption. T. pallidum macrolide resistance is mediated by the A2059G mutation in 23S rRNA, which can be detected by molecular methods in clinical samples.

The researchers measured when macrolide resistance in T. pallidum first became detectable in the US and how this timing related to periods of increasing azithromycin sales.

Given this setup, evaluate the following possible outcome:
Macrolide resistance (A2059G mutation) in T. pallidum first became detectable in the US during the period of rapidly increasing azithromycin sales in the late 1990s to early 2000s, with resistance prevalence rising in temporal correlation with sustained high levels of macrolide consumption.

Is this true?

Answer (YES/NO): NO